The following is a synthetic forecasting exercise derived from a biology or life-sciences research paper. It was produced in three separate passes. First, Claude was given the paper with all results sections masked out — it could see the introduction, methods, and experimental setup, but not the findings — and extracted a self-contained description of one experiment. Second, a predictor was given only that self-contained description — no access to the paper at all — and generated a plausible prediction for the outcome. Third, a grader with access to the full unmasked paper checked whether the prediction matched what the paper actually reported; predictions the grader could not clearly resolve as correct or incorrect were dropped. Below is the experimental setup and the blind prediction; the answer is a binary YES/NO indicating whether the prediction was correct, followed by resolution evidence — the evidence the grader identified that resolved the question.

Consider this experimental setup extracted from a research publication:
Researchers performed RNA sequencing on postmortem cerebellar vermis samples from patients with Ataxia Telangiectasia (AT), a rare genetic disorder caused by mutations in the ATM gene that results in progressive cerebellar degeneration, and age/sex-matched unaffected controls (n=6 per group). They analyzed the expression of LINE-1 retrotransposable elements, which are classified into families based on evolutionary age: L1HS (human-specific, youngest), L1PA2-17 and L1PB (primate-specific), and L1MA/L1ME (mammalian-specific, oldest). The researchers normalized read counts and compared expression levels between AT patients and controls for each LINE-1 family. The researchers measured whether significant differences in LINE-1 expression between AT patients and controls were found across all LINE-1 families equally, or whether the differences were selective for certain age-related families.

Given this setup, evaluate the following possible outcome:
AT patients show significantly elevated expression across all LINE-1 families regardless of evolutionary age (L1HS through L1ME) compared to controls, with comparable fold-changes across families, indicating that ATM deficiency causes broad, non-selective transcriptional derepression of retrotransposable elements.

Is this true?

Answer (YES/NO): NO